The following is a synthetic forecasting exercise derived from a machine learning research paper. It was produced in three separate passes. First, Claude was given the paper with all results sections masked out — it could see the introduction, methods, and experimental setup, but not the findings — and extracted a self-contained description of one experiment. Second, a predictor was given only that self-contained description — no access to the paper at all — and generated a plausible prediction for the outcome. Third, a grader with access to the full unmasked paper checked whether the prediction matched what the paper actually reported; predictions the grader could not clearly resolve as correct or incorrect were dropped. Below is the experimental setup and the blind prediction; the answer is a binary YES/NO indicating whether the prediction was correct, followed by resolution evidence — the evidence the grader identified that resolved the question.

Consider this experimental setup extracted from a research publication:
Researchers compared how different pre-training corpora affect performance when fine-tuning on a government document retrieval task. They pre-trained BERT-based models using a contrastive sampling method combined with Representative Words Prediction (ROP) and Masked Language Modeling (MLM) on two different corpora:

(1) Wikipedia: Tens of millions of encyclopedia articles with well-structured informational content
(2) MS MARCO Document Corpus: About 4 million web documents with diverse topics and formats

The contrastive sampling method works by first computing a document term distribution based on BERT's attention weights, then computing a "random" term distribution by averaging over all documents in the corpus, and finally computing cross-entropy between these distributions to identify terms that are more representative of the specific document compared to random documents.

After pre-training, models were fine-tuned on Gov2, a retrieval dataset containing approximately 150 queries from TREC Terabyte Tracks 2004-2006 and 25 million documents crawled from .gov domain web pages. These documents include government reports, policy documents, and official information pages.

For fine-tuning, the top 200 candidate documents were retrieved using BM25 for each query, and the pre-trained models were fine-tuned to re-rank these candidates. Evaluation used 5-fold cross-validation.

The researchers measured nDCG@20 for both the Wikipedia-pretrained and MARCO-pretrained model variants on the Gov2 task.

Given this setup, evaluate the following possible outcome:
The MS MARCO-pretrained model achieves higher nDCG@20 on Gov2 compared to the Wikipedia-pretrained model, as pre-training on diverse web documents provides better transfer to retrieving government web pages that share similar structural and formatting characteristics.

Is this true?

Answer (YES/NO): YES